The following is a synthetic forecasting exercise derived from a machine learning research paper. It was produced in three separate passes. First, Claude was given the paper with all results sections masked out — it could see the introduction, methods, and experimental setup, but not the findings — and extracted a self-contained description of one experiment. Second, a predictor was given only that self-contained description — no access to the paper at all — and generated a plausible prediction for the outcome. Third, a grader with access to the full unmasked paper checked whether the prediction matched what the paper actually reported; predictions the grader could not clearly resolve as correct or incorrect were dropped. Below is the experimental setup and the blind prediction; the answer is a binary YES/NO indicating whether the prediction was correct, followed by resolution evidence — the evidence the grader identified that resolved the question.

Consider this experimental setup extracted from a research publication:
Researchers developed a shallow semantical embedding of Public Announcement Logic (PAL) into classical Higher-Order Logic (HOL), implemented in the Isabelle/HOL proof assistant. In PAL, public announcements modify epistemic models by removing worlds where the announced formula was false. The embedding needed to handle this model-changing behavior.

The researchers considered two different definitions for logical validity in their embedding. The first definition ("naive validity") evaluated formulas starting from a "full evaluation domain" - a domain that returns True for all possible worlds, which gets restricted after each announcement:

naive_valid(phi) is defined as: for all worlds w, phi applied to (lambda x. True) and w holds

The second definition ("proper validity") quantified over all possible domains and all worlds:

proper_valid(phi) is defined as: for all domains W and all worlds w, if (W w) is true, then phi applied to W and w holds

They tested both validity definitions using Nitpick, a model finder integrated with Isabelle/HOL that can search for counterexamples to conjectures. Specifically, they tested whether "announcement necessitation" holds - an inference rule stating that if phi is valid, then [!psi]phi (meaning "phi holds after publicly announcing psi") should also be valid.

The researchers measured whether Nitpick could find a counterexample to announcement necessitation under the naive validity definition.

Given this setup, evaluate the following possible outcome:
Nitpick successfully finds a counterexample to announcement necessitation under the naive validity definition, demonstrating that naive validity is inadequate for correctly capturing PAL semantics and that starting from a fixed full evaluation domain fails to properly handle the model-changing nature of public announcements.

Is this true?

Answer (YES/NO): YES